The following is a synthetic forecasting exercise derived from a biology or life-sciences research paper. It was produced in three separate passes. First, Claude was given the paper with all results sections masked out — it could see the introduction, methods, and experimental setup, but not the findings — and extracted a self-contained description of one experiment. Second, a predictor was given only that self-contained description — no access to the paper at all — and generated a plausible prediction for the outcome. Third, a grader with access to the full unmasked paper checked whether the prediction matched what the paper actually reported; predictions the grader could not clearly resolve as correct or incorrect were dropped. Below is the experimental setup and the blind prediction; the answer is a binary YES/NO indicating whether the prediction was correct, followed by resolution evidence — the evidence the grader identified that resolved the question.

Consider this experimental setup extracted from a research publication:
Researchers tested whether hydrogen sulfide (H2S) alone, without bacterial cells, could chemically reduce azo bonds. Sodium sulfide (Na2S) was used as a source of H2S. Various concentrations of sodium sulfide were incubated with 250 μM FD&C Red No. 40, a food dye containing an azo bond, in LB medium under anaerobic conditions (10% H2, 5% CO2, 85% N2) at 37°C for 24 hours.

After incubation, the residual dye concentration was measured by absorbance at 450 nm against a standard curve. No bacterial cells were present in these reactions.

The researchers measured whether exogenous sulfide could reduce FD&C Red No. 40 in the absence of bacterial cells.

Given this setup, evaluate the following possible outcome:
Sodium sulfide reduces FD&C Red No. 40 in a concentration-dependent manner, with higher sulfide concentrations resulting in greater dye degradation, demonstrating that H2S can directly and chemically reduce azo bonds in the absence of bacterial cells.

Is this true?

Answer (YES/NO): YES